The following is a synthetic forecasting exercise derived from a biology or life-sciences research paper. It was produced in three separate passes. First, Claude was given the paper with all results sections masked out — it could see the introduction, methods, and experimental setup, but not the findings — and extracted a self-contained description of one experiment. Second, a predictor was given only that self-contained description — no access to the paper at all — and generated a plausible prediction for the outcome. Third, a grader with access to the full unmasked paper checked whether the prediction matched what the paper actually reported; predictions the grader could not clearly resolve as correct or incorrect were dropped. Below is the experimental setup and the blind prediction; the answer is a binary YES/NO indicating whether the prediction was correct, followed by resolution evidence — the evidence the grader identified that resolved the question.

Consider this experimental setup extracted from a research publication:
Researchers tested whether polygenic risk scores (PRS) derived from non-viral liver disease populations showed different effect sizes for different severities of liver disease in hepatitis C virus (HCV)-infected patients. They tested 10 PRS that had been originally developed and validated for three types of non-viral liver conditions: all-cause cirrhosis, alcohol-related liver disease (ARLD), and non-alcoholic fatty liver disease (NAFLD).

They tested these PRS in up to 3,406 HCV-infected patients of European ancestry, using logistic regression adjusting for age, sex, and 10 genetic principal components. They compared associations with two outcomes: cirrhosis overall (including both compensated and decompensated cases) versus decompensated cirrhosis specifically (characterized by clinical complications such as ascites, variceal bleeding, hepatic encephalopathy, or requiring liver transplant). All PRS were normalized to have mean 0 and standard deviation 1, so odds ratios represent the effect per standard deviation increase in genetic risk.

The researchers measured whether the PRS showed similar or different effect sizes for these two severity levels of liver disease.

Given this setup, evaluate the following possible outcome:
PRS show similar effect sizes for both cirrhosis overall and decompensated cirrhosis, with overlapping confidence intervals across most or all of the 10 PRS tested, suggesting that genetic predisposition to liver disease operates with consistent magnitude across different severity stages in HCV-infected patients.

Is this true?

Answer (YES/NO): NO